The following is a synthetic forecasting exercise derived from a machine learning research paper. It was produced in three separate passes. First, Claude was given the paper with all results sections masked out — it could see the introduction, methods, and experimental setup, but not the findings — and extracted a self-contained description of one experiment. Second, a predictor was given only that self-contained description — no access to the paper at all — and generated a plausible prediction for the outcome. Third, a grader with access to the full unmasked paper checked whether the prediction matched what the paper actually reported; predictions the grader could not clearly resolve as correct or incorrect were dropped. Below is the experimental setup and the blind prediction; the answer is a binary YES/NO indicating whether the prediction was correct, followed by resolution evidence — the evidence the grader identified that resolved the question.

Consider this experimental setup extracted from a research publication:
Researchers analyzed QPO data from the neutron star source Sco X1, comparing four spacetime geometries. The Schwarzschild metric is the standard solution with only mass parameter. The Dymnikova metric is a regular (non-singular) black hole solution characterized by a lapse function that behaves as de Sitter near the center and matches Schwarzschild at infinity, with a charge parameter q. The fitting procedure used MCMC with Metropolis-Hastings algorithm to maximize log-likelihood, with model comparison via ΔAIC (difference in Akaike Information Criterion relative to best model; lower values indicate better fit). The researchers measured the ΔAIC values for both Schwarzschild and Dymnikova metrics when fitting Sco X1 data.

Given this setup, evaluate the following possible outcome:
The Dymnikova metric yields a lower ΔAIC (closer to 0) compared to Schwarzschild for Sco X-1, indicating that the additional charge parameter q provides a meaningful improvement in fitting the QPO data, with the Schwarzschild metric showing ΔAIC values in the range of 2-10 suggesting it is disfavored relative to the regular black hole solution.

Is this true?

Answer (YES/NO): NO